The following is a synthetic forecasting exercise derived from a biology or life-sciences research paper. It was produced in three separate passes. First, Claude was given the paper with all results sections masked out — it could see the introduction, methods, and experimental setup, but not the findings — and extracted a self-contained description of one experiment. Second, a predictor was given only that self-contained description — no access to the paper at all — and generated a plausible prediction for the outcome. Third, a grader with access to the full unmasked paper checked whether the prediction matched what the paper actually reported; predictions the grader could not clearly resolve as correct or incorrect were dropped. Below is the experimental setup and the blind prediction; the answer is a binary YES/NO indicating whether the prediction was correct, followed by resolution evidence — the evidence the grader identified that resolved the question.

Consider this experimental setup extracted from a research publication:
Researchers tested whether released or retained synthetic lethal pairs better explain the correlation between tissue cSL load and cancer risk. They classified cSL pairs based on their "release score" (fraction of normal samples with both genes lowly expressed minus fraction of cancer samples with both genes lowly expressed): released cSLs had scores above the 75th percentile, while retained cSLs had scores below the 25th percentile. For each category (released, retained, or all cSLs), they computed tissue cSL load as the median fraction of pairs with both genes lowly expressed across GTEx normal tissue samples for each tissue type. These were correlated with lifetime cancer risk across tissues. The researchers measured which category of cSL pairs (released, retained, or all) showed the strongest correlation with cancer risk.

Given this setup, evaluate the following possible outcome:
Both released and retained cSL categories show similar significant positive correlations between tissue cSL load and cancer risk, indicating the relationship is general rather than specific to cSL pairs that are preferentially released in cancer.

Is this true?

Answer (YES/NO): NO